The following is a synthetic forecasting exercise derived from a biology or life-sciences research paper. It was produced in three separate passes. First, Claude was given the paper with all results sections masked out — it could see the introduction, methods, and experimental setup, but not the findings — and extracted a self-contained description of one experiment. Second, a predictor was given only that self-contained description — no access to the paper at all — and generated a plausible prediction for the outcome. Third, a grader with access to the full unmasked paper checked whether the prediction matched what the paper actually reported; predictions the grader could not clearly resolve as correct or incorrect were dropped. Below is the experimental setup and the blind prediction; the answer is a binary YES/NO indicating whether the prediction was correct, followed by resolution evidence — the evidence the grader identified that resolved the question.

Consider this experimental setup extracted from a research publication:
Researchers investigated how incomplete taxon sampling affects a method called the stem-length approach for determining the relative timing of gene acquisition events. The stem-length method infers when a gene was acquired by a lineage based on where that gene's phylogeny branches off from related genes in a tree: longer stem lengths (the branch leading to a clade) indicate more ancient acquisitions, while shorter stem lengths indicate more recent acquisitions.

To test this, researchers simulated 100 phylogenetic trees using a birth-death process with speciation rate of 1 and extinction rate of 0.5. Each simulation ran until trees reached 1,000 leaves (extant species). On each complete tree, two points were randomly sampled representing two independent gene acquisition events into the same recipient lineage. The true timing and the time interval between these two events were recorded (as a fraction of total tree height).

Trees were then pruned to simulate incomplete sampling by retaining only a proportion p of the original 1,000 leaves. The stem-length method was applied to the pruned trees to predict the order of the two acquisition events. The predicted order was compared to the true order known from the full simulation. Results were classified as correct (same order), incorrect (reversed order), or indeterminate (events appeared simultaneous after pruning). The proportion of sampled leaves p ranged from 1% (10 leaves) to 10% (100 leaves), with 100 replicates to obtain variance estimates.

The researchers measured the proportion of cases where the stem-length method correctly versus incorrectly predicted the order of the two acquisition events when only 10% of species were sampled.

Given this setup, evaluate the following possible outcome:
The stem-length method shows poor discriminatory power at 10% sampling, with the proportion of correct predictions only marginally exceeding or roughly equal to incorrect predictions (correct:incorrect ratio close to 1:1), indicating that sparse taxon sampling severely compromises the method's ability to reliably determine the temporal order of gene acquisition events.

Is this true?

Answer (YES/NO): NO